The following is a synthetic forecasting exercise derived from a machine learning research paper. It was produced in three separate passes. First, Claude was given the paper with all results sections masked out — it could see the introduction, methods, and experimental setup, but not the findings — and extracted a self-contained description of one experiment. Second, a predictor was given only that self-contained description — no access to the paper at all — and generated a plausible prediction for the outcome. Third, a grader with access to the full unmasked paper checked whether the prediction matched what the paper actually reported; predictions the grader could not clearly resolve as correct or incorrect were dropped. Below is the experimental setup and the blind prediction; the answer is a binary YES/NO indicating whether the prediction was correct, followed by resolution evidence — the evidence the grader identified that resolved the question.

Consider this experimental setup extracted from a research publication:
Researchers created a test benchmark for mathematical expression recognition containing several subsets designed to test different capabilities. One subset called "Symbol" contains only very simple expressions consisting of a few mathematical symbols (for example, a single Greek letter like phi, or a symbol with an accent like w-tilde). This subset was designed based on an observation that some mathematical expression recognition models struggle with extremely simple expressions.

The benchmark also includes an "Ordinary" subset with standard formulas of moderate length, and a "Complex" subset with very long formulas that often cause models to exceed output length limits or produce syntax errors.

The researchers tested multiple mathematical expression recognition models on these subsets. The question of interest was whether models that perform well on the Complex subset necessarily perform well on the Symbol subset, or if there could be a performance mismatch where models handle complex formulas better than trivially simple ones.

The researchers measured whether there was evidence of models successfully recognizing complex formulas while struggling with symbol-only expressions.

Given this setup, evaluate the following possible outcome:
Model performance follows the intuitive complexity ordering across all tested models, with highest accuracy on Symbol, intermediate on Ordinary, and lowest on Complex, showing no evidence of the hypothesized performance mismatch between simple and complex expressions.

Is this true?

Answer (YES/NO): NO